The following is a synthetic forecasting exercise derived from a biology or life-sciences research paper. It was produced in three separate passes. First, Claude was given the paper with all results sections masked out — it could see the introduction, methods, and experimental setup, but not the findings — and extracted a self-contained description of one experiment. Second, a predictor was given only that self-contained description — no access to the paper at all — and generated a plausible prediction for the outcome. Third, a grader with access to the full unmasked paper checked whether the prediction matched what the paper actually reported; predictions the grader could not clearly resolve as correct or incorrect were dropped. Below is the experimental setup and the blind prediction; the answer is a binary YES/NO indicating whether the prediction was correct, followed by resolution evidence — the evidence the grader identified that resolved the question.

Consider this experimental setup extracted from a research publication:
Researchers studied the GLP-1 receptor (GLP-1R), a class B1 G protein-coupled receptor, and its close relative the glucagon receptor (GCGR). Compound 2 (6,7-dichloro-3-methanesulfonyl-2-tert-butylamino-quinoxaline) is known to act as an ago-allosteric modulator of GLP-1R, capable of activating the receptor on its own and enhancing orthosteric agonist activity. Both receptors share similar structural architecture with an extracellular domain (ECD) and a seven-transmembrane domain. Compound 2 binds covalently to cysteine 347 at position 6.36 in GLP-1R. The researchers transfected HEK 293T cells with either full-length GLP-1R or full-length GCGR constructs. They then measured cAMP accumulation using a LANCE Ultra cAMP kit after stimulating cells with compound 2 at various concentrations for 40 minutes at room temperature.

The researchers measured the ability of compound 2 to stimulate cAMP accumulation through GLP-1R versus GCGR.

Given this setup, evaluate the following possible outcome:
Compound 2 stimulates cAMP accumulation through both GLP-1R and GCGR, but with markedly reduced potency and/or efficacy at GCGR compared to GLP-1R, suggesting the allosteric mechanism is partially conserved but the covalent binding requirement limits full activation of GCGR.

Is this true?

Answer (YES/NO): NO